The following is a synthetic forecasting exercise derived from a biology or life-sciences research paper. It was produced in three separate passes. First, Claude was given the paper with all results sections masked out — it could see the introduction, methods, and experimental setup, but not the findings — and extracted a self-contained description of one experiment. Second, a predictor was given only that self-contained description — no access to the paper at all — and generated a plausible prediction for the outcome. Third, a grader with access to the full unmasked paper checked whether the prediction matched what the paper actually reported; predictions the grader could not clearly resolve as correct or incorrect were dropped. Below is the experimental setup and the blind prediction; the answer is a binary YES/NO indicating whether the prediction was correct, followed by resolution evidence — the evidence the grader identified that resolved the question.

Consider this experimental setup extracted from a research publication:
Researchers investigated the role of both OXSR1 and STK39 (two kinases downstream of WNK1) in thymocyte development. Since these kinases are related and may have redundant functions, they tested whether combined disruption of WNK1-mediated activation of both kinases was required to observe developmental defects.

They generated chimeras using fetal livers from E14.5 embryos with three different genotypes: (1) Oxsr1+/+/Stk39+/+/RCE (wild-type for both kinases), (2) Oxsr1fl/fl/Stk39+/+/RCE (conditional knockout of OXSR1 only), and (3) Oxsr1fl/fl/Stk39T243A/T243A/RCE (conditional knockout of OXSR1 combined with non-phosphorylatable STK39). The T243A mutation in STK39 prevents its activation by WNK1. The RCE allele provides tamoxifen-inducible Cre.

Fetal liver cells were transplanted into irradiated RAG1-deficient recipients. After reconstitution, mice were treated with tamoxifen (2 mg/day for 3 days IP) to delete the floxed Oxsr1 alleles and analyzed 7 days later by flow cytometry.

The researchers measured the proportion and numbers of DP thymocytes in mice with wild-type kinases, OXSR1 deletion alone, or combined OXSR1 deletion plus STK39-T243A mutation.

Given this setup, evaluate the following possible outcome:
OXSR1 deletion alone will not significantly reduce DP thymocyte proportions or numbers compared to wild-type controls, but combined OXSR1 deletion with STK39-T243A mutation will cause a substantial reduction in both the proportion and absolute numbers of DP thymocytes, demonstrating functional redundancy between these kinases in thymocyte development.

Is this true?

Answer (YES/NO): YES